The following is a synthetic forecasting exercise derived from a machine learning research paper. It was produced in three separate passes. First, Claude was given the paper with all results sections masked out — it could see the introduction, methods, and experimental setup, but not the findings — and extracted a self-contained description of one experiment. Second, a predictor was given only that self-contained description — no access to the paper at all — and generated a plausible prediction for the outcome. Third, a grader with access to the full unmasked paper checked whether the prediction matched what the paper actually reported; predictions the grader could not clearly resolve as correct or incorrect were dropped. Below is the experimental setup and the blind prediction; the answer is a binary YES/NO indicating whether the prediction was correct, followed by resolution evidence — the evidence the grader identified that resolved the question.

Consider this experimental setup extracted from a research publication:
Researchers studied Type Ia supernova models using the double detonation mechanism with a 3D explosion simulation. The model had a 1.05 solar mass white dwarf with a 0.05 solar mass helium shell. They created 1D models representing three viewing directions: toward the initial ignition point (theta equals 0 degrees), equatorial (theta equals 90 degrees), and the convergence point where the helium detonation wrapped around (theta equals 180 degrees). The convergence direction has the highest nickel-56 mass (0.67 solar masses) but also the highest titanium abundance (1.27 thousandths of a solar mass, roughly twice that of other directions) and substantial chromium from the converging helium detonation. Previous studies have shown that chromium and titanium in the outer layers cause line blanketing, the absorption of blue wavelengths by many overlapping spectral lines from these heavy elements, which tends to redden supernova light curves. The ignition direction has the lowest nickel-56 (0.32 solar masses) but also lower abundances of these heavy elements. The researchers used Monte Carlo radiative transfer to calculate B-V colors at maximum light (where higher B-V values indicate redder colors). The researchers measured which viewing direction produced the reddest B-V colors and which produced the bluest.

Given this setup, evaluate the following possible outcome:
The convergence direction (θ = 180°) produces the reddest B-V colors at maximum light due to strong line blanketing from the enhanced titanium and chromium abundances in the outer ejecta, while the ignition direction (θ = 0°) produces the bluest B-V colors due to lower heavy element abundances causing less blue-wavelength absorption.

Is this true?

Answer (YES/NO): NO